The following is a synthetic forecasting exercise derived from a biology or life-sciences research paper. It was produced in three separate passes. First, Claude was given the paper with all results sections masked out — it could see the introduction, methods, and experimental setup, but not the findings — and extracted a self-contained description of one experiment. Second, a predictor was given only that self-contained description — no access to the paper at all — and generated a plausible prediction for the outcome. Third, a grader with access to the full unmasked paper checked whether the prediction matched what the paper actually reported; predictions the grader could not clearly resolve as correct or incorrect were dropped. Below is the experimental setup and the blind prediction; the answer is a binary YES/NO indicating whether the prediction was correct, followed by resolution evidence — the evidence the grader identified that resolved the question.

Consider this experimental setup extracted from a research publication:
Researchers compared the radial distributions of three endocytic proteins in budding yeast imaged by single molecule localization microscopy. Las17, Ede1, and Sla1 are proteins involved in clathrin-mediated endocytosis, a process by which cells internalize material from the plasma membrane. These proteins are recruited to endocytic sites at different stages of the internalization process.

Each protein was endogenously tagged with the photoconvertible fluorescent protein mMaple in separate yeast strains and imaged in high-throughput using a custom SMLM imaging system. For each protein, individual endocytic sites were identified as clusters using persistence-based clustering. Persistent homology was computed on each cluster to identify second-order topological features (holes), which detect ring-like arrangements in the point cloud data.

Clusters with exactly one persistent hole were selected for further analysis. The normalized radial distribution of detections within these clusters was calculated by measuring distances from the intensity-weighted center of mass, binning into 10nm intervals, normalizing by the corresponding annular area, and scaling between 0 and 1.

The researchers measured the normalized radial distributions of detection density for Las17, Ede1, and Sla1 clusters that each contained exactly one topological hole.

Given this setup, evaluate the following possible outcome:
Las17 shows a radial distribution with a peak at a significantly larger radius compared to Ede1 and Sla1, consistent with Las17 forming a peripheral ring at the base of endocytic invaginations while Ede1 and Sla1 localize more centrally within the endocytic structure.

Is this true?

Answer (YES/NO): NO